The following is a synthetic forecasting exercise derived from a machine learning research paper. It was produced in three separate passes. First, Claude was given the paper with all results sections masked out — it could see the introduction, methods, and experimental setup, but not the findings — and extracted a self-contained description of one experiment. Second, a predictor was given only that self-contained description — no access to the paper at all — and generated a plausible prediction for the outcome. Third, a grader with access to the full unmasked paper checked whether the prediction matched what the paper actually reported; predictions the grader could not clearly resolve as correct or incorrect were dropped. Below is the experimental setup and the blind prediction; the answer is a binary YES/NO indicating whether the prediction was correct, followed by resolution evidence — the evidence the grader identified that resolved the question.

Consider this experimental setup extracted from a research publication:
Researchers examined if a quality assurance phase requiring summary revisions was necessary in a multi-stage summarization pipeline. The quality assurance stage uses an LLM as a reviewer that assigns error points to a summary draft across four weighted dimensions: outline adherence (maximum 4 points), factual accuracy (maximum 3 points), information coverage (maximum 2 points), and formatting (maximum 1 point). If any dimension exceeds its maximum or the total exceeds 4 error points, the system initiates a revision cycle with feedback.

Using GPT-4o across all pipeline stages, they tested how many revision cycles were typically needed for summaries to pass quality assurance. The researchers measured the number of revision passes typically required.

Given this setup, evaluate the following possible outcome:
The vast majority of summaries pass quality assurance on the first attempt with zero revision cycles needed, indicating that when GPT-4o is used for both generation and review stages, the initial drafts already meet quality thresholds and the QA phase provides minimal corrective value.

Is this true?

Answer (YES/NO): NO